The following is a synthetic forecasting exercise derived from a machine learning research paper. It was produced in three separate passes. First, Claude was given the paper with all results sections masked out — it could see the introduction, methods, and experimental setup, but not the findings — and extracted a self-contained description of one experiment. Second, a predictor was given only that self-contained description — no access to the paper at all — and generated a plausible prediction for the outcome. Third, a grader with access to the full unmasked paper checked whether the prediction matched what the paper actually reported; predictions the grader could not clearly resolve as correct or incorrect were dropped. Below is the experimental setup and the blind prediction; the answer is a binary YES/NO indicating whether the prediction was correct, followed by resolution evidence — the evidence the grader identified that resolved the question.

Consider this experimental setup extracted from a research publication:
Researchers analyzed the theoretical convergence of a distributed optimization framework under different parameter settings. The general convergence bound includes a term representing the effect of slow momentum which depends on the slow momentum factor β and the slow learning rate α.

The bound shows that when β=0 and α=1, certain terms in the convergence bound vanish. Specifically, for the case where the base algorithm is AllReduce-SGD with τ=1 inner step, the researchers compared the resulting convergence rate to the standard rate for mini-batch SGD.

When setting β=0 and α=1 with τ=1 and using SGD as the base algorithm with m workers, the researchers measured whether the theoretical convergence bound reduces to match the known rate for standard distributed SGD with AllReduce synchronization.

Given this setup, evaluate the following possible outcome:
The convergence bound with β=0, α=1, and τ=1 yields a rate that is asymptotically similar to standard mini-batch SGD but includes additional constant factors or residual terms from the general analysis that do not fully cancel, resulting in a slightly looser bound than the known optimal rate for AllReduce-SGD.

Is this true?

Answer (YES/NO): NO